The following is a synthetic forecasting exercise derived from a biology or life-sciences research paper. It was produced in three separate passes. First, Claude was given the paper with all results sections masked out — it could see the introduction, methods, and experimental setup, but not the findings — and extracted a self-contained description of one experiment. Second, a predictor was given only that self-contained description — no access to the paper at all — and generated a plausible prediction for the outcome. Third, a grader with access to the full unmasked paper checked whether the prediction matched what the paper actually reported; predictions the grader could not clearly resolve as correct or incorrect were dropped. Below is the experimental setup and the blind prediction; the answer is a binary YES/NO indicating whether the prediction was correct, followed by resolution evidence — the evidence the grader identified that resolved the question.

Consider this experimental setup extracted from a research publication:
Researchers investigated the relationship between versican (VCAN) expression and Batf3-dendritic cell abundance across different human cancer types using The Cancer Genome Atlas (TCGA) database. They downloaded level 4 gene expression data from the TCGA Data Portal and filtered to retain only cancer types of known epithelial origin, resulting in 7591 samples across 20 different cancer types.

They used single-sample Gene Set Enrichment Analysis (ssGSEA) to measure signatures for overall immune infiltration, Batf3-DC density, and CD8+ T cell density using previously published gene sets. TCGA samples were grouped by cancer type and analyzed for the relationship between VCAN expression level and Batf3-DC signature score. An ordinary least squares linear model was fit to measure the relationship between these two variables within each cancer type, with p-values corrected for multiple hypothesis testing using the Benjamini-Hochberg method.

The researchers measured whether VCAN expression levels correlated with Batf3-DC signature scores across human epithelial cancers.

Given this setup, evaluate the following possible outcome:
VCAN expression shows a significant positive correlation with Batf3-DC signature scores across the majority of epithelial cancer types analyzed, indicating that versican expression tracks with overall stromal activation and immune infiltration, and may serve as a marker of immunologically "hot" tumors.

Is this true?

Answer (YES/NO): NO